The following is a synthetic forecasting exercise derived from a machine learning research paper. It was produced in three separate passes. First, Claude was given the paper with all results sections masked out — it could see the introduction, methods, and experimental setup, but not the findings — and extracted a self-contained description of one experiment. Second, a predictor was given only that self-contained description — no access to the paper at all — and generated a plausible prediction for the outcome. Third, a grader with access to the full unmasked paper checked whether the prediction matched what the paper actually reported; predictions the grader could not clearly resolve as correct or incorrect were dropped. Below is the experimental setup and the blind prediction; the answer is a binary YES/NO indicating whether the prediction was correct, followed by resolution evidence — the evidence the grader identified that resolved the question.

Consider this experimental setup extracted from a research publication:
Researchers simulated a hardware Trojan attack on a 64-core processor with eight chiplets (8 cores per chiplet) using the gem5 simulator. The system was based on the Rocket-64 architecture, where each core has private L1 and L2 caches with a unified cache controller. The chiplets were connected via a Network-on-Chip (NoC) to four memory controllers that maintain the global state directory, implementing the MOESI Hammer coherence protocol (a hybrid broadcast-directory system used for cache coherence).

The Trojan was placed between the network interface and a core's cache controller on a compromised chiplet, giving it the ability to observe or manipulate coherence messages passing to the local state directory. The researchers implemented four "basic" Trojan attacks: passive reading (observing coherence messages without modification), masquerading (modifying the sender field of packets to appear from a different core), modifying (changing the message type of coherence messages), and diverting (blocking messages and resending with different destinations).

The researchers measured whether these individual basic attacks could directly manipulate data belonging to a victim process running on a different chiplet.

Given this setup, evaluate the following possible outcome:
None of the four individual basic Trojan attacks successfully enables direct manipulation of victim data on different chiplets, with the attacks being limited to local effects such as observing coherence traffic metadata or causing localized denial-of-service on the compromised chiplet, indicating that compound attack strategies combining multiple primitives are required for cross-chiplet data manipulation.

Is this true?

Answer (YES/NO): NO